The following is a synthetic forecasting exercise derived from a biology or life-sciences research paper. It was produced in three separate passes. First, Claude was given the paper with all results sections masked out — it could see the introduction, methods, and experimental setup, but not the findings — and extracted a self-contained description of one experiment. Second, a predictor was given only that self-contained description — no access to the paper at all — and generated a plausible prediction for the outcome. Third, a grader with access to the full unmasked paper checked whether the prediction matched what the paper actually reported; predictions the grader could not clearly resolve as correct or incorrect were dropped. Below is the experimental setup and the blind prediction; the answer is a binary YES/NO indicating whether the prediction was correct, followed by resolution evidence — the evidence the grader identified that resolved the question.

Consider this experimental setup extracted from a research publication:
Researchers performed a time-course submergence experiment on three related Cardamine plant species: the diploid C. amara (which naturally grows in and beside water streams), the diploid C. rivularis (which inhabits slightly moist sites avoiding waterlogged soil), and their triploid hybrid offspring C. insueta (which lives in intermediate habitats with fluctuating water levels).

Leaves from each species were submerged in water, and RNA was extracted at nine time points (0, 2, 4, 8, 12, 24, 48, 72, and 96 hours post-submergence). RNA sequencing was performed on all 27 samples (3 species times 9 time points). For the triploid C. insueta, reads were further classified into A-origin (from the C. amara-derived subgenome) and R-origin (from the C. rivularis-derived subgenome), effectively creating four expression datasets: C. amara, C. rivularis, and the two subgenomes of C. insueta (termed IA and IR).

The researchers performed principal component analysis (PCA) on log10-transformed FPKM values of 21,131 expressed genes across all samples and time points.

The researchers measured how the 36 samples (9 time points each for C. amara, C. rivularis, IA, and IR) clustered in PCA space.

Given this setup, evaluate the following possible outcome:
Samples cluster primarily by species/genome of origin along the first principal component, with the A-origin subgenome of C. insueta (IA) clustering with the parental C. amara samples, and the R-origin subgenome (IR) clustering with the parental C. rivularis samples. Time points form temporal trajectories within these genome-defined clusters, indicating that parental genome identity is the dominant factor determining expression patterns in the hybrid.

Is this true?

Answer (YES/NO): YES